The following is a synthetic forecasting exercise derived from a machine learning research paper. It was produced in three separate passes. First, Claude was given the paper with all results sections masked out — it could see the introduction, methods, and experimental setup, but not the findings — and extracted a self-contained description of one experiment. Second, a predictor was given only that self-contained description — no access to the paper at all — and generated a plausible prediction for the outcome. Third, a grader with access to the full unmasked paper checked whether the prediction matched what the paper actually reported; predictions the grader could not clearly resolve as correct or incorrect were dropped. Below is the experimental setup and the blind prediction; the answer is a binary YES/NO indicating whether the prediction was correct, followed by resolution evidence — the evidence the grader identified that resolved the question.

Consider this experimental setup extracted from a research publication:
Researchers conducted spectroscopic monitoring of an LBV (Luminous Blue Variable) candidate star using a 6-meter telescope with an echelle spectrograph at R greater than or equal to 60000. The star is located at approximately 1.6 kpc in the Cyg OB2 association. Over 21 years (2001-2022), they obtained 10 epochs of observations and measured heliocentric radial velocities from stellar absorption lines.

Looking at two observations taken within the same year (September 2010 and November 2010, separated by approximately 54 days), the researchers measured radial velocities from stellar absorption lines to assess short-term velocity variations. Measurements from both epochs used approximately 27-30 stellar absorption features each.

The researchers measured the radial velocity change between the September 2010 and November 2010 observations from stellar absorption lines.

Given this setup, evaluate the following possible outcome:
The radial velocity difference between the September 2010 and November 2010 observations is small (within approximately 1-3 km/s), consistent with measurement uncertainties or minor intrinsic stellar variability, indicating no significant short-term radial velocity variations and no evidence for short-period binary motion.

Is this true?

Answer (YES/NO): YES